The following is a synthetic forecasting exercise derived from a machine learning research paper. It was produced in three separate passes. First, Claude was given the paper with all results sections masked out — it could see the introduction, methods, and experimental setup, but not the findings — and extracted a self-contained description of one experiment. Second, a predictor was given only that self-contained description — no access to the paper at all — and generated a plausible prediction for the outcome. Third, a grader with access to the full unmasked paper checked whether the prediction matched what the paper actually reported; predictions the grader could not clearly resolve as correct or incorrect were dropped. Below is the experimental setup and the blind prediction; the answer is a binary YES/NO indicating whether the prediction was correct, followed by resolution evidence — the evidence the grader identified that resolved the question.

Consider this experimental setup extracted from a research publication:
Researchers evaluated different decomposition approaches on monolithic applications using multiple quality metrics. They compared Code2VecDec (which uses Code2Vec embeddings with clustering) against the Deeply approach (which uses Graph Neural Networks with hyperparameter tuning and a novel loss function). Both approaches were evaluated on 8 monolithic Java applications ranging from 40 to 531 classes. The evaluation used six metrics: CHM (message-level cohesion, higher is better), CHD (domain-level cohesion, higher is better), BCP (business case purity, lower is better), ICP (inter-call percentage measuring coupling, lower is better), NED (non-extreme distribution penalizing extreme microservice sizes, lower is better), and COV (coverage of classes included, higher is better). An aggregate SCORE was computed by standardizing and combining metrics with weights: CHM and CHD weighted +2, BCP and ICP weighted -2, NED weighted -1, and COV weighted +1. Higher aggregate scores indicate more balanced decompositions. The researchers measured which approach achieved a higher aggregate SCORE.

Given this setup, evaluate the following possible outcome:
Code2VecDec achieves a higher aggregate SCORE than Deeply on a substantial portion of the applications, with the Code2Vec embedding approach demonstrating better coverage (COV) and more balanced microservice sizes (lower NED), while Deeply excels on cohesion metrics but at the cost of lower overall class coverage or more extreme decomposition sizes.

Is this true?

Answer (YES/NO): NO